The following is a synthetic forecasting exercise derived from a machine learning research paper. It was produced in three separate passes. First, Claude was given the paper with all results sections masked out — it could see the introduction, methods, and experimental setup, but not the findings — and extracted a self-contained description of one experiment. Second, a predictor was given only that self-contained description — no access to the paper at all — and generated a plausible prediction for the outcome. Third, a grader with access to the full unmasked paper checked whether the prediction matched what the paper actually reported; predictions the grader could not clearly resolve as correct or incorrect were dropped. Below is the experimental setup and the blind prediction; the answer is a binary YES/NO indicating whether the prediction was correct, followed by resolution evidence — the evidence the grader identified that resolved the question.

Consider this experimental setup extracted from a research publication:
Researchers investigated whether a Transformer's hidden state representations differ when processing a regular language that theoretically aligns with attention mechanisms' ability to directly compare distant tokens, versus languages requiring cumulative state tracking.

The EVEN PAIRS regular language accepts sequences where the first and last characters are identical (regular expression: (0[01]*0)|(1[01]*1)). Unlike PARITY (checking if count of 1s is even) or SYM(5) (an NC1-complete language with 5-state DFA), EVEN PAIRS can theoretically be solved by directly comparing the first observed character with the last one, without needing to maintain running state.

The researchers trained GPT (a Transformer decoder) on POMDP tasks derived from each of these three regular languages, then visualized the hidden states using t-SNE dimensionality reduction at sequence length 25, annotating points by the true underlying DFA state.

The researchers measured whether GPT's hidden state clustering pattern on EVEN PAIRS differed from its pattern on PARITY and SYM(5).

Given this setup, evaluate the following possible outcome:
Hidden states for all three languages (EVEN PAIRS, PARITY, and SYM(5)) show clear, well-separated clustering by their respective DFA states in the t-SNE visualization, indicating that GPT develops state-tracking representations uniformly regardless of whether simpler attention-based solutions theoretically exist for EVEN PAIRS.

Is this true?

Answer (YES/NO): NO